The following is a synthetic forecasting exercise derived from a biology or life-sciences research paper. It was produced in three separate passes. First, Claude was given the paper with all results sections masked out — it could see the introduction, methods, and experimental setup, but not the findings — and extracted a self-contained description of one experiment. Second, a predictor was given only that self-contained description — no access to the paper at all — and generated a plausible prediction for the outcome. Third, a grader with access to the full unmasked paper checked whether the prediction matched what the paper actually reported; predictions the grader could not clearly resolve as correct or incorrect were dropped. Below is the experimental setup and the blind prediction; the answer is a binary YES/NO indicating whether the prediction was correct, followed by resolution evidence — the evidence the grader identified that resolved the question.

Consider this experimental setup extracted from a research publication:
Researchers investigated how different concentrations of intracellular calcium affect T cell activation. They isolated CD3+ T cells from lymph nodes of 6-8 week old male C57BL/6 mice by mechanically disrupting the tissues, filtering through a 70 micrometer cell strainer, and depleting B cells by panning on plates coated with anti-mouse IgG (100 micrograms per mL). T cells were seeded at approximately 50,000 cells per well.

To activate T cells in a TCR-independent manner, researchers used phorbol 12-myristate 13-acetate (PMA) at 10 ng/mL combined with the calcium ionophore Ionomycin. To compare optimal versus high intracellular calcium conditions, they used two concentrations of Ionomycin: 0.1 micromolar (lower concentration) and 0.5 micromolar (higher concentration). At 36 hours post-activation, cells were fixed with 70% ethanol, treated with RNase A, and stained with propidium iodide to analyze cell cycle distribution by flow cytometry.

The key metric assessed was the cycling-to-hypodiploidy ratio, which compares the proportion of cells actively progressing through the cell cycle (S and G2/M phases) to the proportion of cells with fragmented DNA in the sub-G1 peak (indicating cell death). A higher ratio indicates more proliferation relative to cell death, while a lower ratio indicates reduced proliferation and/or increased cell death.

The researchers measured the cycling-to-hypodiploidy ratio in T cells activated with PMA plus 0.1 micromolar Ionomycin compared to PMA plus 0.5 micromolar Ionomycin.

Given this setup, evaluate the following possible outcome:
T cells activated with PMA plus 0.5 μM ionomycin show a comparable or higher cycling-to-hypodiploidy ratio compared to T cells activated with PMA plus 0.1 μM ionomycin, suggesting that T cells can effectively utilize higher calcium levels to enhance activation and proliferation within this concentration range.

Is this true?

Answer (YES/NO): NO